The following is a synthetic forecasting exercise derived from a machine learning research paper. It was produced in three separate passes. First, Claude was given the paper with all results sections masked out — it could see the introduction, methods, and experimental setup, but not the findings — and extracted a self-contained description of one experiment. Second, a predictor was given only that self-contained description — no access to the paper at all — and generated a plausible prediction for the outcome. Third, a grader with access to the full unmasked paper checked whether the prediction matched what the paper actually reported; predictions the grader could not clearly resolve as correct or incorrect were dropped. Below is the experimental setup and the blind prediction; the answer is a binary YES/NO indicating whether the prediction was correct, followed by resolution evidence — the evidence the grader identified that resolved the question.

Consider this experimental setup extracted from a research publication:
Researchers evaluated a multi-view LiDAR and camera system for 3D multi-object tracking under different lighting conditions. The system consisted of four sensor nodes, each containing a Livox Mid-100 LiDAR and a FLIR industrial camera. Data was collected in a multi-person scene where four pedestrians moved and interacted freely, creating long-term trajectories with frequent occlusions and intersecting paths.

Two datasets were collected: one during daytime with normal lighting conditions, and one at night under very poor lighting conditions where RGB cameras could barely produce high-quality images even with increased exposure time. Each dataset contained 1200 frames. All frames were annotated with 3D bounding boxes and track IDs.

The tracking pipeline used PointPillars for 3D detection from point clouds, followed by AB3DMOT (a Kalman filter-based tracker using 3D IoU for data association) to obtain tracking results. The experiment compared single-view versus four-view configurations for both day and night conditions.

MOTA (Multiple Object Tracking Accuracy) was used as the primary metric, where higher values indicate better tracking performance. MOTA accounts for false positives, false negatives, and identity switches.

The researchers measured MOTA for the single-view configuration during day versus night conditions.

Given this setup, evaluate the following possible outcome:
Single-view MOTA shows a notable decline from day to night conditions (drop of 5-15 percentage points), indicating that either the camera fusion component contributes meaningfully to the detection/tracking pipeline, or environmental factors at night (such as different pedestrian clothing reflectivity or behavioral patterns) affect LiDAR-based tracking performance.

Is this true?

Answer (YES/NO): NO